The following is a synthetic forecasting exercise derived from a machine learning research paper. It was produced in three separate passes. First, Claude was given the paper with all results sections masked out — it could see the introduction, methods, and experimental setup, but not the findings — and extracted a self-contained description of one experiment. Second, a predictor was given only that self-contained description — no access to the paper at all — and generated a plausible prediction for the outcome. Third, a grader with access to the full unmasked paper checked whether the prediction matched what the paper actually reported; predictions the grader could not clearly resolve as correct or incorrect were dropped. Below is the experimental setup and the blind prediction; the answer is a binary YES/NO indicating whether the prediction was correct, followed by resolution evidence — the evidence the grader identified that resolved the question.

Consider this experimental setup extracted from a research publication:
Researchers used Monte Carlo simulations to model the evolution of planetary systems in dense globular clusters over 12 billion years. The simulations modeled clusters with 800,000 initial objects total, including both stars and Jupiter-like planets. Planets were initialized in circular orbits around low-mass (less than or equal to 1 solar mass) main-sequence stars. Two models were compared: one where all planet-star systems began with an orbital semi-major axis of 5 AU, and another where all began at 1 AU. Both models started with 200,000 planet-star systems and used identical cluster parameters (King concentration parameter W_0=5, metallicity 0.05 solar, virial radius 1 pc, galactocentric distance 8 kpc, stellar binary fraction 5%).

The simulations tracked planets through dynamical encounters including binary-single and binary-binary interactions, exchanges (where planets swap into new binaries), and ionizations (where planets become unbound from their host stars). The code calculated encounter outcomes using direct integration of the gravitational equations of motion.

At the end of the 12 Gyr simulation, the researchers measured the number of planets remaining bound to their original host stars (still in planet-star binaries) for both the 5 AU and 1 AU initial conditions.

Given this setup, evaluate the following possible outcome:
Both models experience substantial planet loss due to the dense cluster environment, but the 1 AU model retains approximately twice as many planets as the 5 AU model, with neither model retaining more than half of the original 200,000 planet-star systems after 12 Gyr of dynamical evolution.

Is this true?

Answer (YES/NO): NO